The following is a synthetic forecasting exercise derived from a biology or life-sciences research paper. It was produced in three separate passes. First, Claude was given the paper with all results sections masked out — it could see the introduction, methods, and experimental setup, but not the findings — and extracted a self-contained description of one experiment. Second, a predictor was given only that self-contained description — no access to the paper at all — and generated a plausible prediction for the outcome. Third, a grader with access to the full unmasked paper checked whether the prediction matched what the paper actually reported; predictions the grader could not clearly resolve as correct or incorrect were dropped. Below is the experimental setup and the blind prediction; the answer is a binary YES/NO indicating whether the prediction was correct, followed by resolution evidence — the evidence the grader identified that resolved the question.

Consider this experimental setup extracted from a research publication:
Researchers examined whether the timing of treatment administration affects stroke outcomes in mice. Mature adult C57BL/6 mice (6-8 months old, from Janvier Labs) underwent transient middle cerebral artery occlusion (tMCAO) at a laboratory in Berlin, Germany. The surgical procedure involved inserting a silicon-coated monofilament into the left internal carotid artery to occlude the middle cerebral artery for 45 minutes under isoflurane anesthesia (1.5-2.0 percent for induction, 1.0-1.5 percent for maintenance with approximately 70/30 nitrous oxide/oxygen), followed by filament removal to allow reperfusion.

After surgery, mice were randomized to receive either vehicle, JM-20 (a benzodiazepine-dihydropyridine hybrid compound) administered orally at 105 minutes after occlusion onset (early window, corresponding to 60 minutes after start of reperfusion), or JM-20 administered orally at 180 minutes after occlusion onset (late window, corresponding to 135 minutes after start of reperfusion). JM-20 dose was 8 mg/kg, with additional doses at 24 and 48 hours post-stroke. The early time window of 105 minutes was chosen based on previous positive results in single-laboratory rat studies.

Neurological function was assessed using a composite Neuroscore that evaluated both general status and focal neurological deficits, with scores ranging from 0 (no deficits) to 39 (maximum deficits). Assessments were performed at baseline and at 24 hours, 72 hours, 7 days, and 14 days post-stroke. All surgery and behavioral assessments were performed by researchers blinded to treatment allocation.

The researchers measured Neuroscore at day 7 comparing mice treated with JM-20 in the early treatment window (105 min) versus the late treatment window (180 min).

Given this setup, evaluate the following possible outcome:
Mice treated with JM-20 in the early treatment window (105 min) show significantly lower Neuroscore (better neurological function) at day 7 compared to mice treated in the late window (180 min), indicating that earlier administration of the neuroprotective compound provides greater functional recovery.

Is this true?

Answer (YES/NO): NO